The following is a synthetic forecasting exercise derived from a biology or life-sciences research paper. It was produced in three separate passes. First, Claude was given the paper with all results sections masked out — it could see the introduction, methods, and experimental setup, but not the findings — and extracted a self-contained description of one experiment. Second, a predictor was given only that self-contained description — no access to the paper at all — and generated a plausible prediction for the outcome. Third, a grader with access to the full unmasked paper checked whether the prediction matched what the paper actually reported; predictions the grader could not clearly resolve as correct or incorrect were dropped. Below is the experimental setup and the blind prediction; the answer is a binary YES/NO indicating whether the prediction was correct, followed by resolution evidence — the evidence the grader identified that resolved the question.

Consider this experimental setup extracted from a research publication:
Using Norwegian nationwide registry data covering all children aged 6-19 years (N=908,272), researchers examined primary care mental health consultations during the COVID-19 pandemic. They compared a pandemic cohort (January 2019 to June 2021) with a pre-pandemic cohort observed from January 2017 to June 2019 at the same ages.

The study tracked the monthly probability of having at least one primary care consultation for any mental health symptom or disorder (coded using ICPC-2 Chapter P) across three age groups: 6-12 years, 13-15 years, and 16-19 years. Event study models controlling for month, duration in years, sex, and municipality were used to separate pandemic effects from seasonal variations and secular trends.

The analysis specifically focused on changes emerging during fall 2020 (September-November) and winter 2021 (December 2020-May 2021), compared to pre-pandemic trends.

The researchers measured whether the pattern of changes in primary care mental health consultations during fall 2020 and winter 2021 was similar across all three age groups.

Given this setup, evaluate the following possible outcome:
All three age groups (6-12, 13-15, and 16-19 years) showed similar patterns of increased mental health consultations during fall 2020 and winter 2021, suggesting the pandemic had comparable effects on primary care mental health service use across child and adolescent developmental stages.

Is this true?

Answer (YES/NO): NO